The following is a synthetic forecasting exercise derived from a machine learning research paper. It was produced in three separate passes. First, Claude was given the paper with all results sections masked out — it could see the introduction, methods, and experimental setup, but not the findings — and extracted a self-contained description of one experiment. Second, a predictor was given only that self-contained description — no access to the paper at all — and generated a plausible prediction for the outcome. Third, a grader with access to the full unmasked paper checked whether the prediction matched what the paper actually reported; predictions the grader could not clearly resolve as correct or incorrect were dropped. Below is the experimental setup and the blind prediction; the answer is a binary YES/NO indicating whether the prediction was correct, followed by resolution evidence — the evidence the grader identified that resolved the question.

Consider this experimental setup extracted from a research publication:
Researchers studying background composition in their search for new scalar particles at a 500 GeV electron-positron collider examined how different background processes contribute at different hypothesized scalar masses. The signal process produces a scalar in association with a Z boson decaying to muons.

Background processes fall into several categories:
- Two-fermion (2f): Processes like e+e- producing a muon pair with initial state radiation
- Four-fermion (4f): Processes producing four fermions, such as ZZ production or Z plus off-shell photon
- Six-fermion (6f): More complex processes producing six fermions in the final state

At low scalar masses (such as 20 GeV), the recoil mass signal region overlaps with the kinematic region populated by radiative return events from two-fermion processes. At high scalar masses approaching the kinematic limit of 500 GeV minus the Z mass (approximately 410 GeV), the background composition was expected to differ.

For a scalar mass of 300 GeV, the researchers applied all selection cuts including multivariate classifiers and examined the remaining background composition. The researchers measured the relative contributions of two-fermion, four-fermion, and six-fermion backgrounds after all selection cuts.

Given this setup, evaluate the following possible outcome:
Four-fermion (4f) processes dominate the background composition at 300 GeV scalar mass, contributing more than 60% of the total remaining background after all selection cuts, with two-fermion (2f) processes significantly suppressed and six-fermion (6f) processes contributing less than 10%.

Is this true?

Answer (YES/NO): NO